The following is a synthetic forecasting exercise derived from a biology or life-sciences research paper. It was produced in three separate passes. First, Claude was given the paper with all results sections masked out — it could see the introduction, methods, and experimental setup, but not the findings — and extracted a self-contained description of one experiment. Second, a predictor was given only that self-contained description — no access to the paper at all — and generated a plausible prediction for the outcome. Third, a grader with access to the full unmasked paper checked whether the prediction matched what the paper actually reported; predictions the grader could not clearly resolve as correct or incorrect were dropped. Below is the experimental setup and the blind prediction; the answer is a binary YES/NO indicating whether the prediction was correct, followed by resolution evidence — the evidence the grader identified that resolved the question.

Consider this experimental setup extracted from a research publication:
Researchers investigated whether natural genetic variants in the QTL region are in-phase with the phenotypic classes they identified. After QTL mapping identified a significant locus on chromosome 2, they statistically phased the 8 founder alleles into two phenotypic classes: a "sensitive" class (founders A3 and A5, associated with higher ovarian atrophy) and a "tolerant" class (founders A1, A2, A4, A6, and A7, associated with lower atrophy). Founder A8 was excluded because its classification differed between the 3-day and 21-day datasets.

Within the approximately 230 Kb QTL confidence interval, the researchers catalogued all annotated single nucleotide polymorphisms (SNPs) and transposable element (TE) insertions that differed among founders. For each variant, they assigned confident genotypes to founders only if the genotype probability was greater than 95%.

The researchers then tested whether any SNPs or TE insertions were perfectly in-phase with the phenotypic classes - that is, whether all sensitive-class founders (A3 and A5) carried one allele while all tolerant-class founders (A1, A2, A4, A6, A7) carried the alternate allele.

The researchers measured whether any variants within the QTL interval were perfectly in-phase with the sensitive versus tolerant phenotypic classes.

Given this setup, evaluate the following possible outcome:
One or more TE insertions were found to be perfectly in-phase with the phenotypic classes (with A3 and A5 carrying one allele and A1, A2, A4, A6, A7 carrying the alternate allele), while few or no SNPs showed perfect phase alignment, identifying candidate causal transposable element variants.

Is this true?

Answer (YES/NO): NO